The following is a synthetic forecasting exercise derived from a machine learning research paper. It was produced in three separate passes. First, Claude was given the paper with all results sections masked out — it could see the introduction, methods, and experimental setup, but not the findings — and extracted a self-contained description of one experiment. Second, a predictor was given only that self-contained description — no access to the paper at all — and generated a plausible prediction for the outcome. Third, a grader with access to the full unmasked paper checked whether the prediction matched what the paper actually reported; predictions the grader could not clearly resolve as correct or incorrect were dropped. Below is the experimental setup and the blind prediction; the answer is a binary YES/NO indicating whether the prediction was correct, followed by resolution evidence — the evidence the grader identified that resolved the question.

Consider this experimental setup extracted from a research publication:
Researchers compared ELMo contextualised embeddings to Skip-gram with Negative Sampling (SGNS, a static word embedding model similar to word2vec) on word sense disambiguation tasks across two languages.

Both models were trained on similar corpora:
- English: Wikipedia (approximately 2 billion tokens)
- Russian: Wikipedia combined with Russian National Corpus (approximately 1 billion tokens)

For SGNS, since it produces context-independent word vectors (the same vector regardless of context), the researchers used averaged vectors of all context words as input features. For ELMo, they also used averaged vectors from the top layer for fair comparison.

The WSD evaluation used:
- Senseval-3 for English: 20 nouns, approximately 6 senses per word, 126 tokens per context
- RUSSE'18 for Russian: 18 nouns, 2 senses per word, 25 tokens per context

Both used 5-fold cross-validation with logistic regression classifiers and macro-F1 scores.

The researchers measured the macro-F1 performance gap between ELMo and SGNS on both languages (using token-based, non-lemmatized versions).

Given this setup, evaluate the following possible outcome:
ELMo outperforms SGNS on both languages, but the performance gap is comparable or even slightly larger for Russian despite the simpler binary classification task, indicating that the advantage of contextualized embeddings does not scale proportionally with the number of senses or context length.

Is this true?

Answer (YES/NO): NO